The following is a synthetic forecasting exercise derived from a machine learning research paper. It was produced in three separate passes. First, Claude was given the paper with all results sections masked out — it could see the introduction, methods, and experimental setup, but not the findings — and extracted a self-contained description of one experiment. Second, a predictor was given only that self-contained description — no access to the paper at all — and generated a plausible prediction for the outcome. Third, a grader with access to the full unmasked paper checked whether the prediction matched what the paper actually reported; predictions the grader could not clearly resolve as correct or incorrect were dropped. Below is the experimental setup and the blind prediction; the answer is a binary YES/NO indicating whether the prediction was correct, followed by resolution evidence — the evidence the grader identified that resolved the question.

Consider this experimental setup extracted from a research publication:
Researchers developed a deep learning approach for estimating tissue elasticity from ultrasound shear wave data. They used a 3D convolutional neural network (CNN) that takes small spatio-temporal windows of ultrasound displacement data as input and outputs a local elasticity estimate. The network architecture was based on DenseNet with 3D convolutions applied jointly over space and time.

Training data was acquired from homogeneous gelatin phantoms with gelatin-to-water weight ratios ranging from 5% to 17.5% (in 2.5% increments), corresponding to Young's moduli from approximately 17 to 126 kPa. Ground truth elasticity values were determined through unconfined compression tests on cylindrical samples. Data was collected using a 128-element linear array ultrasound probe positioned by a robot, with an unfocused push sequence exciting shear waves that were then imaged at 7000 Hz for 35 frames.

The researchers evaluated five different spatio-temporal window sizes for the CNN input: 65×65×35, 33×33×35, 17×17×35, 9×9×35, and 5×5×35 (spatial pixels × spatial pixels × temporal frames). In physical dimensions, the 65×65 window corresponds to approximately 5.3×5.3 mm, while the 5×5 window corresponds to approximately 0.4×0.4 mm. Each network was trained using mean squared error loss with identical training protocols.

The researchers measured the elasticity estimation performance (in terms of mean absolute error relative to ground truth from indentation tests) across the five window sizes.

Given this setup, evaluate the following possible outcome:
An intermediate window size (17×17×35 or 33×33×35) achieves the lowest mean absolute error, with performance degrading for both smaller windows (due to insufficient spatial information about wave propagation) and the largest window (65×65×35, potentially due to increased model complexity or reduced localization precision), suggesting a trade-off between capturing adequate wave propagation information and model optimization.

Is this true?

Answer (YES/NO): NO